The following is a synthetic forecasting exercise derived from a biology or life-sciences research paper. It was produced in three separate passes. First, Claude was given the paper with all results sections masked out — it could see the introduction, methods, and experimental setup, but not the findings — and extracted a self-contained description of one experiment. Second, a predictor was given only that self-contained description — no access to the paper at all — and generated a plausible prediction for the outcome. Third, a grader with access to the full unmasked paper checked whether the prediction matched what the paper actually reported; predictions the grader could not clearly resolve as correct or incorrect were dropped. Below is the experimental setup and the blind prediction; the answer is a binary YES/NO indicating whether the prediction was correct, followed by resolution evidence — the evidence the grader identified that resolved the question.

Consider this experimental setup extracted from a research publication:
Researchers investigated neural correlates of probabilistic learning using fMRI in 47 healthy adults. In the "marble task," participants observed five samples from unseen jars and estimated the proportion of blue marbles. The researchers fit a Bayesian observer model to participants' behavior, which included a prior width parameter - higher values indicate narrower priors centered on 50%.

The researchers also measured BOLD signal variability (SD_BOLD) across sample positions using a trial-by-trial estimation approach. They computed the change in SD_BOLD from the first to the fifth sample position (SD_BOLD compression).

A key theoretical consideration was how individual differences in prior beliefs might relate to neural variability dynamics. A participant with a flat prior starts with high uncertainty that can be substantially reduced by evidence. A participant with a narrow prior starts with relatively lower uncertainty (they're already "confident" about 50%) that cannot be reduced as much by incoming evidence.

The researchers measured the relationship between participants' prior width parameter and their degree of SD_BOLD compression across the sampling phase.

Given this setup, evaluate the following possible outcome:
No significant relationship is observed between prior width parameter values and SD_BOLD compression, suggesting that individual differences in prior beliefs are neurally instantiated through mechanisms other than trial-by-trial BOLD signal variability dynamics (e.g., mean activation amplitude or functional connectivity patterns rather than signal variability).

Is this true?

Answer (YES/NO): NO